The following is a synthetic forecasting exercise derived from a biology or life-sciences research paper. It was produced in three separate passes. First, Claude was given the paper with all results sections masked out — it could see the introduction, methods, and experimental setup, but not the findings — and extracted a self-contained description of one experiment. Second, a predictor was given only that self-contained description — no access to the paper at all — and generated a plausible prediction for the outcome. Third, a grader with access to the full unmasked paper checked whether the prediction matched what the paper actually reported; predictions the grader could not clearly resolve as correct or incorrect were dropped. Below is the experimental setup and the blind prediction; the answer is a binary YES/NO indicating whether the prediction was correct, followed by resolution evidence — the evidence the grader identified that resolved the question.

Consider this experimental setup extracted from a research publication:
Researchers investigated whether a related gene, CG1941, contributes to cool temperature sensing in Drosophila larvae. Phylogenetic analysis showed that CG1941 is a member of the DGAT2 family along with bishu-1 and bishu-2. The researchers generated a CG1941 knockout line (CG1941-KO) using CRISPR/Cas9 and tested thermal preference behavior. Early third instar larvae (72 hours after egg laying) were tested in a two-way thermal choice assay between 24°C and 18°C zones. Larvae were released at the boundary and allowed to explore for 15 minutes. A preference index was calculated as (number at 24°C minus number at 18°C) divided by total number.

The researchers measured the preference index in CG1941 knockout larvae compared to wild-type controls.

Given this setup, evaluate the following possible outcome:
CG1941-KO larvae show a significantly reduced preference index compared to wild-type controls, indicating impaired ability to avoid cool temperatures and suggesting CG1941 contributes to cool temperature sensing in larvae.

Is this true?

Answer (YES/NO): NO